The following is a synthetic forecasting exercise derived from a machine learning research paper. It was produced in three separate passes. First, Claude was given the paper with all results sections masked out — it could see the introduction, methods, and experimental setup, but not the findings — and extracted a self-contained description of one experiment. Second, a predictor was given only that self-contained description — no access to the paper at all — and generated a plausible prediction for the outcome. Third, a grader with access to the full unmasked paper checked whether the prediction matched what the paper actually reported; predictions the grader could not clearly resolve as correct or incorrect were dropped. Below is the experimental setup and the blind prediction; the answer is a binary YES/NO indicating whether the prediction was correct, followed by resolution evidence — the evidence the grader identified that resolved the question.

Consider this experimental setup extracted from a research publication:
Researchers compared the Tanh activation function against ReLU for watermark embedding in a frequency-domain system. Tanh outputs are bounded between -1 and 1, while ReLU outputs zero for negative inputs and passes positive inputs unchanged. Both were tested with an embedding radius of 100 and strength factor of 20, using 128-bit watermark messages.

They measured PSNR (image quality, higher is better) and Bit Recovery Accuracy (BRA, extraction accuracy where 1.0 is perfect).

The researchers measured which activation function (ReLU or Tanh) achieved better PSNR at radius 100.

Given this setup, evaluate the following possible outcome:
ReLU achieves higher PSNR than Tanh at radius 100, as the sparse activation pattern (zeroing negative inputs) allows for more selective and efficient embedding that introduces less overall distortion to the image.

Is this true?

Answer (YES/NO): YES